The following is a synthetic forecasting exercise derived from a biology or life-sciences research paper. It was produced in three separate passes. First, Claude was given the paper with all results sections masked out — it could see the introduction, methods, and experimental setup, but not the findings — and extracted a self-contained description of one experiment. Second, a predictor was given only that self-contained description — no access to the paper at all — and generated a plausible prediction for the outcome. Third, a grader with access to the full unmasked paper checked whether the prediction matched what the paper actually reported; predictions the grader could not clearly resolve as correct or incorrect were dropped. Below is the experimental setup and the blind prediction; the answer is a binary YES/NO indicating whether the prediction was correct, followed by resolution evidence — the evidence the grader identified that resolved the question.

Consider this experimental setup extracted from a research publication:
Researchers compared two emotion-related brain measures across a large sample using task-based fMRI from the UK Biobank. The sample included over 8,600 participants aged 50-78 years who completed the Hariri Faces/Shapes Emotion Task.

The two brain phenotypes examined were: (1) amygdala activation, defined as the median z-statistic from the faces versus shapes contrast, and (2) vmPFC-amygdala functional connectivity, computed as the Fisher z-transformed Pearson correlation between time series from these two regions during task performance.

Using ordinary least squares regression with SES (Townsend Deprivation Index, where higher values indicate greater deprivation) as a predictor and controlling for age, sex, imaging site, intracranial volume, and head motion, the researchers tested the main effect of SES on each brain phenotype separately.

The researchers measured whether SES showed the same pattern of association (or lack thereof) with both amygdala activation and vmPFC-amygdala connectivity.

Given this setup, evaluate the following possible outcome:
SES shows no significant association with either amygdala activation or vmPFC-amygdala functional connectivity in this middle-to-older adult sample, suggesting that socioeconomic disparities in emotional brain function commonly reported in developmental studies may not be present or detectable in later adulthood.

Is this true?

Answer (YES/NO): NO